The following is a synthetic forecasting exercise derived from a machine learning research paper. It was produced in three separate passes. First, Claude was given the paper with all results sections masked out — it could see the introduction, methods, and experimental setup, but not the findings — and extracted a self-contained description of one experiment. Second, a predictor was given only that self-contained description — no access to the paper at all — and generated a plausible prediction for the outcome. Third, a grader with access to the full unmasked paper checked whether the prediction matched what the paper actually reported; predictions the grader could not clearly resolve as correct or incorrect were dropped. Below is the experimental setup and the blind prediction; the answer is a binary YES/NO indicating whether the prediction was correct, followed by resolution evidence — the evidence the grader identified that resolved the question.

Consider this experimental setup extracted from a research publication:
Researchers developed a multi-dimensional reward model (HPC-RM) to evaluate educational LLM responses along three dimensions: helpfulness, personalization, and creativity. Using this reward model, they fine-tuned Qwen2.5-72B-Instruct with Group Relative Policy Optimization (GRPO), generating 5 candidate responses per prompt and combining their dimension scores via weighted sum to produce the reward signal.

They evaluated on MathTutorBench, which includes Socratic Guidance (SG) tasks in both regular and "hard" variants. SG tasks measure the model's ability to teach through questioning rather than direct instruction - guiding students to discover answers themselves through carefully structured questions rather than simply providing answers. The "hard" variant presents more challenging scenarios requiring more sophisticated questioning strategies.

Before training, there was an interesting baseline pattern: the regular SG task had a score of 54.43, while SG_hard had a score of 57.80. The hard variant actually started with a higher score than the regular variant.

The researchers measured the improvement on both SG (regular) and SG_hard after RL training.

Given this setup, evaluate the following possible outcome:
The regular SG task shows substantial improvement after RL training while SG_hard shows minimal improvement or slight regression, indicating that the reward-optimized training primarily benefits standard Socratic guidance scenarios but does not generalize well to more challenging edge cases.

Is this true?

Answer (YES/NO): NO